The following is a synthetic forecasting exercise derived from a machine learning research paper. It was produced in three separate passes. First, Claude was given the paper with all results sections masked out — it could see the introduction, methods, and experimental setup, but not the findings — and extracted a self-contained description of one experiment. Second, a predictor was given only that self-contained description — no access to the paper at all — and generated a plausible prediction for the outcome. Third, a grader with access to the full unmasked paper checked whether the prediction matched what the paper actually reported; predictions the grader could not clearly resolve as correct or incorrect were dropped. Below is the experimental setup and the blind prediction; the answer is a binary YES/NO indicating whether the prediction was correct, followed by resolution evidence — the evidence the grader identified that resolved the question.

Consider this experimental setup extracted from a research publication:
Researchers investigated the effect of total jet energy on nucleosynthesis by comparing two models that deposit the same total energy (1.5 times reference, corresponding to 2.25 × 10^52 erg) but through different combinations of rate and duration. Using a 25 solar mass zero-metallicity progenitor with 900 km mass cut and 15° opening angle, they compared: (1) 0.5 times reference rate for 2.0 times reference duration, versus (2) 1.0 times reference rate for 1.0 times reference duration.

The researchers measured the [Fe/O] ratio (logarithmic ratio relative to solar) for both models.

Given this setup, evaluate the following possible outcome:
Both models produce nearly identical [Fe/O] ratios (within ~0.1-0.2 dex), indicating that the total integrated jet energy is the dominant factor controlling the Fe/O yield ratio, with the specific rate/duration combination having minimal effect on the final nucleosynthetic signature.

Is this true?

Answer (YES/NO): NO